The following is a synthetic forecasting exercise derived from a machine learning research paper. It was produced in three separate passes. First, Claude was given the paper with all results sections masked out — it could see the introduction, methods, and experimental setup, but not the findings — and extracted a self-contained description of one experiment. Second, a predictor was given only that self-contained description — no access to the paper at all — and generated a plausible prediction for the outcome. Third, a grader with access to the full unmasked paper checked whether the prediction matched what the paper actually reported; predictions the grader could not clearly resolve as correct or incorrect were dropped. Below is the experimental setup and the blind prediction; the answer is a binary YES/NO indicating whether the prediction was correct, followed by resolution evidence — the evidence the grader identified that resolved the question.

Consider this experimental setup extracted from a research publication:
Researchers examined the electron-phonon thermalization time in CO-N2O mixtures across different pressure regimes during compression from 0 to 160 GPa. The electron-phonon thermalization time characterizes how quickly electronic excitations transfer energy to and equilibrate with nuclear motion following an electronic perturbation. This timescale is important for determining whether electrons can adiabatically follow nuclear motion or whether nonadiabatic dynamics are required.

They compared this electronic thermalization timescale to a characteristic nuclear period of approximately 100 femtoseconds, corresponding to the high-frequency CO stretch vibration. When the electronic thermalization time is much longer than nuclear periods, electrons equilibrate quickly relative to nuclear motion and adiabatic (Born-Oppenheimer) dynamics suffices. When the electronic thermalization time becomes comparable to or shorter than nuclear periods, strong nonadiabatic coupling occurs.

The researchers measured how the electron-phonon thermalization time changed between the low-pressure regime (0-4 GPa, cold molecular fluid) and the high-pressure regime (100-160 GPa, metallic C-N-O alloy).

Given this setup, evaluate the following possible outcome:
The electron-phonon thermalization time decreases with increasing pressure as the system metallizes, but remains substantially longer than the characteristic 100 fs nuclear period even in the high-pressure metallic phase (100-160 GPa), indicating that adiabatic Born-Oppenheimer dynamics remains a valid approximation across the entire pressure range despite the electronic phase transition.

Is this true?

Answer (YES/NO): NO